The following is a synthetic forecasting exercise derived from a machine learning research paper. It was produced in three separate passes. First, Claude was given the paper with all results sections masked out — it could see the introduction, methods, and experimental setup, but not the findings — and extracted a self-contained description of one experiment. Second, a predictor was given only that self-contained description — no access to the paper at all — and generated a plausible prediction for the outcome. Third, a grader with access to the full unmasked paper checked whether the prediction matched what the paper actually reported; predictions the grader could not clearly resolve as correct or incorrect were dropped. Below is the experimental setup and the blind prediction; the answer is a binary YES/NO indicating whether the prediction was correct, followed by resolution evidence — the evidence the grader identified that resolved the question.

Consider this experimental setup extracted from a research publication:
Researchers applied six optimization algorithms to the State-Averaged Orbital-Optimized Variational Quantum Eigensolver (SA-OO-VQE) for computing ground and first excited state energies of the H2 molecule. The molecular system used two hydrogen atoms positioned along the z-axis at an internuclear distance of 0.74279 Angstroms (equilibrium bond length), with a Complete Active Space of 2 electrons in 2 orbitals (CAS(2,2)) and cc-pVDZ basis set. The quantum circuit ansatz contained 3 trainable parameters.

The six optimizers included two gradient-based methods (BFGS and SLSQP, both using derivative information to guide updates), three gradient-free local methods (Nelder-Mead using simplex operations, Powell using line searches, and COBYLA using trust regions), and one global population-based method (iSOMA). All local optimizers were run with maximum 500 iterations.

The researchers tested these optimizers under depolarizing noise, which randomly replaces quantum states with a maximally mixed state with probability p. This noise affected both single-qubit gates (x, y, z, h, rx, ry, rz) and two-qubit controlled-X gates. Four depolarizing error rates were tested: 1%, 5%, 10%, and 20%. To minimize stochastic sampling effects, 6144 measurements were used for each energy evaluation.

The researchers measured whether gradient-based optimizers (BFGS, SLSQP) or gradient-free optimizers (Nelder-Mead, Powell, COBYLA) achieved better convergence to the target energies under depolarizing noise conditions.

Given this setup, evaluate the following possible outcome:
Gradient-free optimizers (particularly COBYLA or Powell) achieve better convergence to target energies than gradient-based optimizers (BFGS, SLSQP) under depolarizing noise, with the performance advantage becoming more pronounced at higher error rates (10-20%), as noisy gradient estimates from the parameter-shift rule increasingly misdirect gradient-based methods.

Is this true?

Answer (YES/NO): NO